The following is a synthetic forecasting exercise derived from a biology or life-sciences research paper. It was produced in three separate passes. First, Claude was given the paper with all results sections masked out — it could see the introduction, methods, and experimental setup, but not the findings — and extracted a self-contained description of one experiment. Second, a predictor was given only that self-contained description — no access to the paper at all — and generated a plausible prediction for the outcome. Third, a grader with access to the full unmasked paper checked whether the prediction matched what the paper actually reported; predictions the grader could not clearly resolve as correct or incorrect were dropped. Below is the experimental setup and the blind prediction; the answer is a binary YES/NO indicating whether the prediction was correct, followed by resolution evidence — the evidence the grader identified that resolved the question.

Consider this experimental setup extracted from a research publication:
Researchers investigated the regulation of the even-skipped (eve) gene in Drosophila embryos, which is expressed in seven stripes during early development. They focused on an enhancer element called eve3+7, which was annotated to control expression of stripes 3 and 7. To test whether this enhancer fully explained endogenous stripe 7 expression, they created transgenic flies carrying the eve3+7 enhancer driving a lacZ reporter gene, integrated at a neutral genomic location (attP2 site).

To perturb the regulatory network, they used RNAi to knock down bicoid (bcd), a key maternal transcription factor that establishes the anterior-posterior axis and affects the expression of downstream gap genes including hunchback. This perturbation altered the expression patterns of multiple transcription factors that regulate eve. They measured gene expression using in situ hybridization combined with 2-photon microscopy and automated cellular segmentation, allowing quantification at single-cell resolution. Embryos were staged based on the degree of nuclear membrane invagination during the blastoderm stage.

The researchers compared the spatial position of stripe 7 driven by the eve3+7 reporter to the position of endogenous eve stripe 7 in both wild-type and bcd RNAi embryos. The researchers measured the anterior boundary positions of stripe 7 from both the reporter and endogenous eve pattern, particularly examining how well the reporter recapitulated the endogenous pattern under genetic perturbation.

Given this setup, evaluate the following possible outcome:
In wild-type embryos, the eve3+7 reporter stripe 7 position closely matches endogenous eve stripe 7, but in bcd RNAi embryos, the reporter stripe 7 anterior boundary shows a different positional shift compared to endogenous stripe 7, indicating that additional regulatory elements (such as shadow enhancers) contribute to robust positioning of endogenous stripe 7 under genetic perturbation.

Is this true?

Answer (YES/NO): YES